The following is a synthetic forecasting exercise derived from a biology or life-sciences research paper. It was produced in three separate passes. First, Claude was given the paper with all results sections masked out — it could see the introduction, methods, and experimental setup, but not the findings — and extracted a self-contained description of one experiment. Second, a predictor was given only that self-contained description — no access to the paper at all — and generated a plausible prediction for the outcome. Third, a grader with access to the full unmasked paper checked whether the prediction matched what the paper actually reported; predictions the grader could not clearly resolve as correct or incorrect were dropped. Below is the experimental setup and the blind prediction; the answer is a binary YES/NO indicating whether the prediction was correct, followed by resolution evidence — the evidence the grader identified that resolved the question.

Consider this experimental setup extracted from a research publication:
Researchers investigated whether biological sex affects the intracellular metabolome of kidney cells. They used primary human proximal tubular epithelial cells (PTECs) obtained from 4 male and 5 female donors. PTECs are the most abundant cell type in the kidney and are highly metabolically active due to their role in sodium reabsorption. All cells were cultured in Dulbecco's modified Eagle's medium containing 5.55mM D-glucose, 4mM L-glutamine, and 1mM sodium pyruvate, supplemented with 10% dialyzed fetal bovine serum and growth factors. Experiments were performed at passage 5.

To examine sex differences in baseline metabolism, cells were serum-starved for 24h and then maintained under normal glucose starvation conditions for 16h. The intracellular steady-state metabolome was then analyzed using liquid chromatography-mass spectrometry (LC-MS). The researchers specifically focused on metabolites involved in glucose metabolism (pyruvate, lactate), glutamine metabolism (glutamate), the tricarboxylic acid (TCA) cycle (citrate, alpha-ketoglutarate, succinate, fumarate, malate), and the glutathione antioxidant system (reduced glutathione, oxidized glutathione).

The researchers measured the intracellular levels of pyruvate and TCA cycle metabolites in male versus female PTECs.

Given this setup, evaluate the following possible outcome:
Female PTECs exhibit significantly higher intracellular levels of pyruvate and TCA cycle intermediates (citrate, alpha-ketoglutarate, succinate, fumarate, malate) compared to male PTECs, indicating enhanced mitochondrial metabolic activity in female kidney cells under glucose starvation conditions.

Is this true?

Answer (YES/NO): NO